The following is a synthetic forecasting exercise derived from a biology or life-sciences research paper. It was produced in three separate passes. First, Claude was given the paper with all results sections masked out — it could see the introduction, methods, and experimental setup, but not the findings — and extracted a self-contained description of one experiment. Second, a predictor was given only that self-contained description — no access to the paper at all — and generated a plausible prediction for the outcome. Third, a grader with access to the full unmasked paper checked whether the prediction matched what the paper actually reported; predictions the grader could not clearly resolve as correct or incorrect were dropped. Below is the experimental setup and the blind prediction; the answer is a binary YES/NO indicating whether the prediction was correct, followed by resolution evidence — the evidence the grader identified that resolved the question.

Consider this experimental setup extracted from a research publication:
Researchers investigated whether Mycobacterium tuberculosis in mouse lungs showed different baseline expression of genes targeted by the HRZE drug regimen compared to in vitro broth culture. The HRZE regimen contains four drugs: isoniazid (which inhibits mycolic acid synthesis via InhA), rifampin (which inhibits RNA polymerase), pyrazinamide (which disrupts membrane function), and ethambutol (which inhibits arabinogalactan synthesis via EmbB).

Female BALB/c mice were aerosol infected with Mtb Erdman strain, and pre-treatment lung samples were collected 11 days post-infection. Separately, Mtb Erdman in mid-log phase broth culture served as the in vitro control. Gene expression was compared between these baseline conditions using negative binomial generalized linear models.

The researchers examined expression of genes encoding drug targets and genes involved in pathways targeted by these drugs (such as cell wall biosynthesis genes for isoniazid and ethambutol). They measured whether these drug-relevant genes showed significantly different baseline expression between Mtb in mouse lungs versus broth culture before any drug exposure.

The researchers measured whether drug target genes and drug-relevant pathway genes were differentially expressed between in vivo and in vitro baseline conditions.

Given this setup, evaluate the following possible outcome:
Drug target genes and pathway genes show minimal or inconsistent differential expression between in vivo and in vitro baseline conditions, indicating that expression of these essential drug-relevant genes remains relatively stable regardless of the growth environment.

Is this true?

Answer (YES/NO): NO